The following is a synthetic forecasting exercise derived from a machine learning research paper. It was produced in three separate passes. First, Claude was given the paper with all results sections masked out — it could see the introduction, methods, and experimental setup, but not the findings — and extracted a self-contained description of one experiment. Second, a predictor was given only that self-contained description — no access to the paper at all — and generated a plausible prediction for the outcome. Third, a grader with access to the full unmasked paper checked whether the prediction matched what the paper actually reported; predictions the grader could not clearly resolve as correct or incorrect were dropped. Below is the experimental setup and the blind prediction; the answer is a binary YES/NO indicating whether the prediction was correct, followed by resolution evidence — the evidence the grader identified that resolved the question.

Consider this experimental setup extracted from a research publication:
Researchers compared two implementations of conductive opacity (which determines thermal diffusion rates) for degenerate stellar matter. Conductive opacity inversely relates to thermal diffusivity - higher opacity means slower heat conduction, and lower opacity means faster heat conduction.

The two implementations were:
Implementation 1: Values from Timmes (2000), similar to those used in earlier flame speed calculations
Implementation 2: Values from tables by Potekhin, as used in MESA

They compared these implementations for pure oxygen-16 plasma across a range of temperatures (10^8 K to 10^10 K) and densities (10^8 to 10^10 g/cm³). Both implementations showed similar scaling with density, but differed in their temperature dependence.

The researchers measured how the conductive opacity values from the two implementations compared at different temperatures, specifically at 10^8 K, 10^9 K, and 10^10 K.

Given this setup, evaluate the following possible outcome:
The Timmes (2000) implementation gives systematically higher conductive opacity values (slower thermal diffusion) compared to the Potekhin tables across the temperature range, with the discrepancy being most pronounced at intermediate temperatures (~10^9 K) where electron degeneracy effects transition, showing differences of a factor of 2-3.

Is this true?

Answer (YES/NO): NO